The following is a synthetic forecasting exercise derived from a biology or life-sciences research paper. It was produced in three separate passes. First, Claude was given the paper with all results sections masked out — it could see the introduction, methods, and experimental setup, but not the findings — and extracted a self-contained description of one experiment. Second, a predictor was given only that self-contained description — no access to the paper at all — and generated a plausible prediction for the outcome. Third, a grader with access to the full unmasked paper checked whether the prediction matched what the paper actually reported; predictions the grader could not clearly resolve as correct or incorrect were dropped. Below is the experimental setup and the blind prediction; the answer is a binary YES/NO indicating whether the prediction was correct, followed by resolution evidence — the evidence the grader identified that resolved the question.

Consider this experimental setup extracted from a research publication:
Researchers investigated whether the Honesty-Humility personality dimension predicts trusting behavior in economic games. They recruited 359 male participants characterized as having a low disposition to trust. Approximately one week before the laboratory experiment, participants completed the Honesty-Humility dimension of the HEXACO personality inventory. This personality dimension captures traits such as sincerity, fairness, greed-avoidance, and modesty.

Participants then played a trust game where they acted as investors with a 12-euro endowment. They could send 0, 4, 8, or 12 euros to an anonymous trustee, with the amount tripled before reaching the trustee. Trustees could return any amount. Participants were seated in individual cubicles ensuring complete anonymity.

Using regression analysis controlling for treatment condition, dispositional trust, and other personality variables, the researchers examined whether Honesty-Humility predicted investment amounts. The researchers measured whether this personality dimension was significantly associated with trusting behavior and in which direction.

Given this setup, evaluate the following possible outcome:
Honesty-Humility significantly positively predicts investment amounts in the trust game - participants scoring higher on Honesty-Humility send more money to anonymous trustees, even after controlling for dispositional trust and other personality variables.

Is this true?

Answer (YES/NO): YES